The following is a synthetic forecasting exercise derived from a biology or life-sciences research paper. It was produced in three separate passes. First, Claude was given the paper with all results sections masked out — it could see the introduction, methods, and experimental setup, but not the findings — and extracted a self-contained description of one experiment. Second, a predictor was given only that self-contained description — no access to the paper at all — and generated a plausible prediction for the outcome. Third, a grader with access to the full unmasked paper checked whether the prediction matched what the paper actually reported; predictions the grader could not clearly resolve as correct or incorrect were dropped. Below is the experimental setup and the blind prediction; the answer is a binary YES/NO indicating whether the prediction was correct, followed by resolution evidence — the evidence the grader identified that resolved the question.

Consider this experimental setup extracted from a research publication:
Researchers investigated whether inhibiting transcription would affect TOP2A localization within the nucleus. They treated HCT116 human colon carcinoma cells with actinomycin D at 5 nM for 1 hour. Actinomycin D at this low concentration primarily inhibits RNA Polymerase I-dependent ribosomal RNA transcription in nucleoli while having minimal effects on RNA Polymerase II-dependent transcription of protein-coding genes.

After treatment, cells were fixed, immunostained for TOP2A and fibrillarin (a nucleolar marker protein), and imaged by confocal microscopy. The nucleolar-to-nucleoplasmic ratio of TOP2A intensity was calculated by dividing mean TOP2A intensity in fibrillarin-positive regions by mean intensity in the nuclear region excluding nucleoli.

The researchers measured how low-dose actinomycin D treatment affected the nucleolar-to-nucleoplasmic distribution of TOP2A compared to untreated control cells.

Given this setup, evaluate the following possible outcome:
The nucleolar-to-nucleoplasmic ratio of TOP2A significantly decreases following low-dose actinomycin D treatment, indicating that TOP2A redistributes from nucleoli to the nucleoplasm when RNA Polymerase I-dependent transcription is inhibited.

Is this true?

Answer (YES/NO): YES